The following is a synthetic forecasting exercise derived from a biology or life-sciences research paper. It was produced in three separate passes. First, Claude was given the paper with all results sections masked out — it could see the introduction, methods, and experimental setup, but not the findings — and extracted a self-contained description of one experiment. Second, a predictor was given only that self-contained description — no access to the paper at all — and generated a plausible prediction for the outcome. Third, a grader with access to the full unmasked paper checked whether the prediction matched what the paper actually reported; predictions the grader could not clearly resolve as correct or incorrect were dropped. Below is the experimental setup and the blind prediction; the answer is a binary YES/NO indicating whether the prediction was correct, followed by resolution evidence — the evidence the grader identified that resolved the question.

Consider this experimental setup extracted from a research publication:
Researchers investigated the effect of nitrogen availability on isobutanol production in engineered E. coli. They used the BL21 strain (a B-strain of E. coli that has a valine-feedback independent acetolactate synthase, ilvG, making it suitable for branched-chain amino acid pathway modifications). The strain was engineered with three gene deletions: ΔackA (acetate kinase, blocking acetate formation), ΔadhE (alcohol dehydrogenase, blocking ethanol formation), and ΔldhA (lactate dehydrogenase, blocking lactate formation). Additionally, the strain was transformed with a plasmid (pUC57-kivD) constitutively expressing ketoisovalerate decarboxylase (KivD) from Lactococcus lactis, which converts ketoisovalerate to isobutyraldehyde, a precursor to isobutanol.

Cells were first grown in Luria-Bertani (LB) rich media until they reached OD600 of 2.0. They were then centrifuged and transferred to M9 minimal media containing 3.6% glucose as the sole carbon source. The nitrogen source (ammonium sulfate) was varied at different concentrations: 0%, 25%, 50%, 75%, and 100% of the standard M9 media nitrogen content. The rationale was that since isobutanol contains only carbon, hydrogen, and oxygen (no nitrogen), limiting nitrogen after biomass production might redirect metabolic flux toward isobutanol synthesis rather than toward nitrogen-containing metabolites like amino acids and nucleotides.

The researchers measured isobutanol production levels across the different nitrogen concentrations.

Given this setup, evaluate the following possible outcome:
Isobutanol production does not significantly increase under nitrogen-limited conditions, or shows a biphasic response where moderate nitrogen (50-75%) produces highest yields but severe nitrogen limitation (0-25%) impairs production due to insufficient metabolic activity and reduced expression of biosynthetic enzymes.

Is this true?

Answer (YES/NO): NO